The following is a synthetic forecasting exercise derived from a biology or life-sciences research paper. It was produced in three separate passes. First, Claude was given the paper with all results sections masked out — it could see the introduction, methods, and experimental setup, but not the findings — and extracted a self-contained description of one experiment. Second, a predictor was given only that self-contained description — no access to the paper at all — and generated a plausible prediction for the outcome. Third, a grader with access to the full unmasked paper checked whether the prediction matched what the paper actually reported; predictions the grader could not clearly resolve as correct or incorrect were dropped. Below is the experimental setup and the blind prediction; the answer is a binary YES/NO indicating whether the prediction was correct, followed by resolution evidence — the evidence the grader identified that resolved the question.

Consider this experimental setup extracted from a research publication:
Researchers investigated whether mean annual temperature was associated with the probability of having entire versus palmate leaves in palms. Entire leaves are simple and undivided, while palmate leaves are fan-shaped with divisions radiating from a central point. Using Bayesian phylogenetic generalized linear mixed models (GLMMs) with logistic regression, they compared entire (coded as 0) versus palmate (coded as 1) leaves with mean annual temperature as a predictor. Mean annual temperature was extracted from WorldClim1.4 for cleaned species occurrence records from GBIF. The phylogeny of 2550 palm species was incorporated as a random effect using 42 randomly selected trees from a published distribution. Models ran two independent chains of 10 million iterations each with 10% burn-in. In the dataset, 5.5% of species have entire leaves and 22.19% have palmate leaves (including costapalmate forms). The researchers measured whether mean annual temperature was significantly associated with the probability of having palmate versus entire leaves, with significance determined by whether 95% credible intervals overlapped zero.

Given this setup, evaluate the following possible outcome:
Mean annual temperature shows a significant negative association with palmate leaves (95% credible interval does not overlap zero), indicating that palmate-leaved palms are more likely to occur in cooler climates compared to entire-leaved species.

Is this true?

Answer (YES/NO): NO